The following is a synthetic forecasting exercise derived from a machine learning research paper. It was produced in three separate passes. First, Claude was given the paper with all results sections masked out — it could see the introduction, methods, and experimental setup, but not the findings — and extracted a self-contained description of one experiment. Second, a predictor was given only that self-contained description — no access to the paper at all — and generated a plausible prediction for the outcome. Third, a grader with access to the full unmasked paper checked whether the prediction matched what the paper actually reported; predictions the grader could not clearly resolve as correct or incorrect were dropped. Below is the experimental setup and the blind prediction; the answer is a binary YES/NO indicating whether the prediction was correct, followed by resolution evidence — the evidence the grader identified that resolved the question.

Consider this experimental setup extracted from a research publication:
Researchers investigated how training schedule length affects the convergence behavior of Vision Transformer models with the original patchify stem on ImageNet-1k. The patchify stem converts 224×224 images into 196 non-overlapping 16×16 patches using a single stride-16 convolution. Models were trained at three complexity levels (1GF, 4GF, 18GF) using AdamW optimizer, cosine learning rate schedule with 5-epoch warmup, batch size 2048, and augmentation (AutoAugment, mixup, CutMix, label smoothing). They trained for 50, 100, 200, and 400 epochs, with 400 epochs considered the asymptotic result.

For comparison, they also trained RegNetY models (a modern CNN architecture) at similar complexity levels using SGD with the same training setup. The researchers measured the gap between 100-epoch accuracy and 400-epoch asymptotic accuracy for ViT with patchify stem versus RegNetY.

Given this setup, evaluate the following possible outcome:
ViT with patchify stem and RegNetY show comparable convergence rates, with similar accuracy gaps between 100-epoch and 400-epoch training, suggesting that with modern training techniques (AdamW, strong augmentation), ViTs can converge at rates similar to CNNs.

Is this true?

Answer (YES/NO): NO